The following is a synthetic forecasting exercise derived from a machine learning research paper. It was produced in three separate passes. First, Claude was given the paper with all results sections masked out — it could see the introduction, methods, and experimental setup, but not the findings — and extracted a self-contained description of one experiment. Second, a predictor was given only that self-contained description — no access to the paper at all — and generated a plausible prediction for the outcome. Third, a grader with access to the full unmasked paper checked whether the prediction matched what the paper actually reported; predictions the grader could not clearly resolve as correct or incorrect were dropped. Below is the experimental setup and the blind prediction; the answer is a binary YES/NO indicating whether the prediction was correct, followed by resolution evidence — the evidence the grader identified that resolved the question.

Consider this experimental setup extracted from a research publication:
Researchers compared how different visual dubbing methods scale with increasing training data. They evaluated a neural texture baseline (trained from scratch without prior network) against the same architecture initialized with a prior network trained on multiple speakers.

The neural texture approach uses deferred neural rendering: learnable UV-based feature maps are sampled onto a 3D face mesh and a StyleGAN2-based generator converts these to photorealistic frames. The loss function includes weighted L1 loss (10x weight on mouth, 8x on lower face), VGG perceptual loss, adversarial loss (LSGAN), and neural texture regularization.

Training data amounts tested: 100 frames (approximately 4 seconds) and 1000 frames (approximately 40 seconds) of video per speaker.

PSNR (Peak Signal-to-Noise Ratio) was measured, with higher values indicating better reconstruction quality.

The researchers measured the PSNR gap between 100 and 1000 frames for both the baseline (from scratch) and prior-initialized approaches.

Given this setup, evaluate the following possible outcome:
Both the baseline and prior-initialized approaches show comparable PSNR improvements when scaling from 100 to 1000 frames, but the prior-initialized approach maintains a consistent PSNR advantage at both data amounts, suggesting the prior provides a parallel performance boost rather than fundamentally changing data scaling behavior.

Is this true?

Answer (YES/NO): NO